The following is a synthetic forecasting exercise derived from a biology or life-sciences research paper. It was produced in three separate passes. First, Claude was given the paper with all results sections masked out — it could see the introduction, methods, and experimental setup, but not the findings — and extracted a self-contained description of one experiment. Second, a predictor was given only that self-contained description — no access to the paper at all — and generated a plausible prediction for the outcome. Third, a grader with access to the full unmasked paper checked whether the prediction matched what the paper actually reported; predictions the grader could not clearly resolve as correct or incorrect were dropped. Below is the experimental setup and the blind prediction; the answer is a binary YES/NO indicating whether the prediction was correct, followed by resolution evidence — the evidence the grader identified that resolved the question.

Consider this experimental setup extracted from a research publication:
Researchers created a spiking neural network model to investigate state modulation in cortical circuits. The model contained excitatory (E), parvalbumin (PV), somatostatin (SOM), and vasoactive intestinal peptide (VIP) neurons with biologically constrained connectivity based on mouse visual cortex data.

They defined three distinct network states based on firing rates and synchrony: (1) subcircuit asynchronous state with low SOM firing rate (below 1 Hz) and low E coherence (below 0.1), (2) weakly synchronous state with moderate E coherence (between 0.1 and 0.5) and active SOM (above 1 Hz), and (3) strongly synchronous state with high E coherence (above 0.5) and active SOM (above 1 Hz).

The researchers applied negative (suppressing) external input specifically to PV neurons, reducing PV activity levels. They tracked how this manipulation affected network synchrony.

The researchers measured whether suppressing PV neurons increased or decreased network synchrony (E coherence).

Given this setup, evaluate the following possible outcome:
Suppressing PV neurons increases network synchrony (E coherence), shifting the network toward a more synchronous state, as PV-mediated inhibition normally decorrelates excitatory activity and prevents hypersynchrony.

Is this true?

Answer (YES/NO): YES